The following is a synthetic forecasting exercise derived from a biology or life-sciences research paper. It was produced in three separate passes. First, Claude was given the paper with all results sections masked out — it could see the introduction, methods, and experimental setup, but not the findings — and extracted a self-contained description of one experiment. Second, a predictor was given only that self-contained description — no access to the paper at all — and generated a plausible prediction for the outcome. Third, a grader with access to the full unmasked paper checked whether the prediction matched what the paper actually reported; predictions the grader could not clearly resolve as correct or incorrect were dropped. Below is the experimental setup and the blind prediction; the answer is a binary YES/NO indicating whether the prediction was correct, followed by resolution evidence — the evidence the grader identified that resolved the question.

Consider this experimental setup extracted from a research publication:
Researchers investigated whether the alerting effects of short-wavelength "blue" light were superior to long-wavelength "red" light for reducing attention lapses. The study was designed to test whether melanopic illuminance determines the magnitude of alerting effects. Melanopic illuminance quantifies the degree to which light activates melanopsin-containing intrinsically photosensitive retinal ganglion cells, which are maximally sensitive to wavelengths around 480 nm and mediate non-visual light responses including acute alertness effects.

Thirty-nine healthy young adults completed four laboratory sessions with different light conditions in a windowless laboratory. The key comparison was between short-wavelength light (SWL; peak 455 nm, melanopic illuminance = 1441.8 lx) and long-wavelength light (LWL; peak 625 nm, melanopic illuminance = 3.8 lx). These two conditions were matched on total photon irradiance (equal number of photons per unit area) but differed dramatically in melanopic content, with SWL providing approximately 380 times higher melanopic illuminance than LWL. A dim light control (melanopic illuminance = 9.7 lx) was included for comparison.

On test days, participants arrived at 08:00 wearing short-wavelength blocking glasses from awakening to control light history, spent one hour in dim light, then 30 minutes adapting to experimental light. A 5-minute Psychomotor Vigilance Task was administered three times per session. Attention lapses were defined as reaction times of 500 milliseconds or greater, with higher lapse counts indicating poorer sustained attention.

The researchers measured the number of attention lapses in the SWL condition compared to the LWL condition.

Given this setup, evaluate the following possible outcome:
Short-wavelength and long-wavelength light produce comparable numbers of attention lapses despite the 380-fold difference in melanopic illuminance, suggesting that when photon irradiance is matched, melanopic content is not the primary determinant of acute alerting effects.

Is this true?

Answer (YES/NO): YES